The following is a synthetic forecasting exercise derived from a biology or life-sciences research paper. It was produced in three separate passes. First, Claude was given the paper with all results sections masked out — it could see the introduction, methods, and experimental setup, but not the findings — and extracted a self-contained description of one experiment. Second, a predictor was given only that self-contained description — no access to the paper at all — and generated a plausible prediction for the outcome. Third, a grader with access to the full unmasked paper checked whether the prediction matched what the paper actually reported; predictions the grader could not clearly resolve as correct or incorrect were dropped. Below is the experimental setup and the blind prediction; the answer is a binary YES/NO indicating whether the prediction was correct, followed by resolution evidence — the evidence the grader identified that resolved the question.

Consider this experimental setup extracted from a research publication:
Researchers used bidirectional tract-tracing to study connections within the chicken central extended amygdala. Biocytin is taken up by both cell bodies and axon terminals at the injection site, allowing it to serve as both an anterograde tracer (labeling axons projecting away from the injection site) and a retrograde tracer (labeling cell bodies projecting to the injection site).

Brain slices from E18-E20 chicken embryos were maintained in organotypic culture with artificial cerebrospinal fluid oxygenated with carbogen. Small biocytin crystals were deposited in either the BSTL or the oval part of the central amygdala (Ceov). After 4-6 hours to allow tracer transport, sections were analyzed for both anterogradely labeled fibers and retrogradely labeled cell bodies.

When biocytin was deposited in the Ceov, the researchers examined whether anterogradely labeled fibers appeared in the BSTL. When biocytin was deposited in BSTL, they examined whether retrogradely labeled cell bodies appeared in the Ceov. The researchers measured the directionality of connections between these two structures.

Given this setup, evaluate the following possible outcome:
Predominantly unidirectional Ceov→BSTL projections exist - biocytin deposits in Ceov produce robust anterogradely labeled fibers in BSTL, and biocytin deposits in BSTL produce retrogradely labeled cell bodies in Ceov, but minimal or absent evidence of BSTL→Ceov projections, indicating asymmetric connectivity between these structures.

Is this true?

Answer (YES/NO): NO